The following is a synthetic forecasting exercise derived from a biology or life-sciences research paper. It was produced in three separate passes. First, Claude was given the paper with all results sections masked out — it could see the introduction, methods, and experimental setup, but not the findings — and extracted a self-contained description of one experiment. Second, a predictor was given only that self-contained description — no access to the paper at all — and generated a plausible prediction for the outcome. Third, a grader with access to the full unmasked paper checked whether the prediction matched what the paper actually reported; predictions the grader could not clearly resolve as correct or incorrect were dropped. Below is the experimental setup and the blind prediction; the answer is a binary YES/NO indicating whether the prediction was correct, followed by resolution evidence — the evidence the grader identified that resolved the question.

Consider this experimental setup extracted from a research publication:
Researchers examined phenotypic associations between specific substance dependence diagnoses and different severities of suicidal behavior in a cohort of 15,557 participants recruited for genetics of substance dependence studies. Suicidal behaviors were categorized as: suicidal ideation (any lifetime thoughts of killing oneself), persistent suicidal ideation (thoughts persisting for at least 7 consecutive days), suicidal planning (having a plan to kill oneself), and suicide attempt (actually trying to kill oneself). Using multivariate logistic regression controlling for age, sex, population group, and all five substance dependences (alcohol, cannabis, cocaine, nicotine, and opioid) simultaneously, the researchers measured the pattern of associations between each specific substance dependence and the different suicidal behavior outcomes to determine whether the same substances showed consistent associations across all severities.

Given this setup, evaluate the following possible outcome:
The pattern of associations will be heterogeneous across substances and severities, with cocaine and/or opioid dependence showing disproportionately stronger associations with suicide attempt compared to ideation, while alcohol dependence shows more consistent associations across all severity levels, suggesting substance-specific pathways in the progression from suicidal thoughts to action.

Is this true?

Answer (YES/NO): NO